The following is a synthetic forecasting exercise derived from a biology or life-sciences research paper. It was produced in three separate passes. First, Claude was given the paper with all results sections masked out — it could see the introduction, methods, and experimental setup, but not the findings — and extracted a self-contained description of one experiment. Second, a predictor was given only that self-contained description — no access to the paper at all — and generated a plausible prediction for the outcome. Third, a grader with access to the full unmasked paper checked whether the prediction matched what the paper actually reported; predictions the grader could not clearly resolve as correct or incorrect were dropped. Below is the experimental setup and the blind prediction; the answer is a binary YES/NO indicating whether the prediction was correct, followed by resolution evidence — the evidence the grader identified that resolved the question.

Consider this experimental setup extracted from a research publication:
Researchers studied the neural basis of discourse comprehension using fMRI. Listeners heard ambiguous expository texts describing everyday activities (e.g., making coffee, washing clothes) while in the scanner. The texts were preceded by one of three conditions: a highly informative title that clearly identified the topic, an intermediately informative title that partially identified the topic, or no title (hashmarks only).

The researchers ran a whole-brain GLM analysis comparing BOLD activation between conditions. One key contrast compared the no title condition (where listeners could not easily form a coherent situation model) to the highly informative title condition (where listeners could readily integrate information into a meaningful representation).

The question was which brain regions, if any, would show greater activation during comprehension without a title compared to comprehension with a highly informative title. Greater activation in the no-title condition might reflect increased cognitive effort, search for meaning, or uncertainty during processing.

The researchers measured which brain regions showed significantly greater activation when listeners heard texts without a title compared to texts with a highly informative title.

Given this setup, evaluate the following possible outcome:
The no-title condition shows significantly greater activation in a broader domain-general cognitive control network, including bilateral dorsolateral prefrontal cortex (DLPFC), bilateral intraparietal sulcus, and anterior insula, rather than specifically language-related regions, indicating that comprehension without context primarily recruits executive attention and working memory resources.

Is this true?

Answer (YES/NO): NO